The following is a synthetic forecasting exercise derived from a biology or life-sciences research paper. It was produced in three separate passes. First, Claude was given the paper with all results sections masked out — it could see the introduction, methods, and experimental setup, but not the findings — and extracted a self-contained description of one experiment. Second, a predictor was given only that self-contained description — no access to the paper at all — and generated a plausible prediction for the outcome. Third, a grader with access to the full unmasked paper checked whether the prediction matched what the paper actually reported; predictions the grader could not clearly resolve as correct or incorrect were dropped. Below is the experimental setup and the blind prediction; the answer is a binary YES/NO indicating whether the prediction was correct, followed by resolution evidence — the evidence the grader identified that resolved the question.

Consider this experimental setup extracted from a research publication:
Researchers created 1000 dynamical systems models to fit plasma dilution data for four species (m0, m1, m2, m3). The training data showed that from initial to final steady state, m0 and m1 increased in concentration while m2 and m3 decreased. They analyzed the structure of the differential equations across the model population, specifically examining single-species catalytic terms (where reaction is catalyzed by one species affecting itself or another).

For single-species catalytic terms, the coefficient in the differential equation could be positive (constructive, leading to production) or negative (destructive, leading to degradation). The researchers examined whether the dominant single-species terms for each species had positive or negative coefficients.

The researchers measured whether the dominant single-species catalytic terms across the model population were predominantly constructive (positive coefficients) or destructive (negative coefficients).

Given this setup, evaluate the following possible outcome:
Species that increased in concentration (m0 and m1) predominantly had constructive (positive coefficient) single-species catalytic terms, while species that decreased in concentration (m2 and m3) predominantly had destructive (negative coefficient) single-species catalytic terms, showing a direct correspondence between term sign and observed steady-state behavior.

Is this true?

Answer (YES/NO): NO